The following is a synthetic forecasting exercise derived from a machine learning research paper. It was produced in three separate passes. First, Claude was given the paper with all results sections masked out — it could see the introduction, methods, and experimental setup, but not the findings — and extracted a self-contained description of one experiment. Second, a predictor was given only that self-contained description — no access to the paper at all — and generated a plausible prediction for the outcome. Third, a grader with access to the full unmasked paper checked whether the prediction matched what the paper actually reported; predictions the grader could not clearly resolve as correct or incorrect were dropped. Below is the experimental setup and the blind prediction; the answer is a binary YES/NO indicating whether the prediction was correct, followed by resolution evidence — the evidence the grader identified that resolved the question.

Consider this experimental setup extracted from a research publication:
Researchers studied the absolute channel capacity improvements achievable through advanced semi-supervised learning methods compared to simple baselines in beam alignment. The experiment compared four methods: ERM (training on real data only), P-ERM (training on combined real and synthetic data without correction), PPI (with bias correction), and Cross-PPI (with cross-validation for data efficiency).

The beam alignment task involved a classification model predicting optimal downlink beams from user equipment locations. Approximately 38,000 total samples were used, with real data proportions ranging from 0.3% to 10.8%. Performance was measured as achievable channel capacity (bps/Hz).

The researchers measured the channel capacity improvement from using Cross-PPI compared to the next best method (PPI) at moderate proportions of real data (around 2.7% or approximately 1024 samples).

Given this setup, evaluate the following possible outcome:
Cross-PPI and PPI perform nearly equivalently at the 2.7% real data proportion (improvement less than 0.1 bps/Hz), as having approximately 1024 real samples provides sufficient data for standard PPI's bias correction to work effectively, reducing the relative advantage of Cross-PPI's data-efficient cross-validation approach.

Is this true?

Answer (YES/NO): NO